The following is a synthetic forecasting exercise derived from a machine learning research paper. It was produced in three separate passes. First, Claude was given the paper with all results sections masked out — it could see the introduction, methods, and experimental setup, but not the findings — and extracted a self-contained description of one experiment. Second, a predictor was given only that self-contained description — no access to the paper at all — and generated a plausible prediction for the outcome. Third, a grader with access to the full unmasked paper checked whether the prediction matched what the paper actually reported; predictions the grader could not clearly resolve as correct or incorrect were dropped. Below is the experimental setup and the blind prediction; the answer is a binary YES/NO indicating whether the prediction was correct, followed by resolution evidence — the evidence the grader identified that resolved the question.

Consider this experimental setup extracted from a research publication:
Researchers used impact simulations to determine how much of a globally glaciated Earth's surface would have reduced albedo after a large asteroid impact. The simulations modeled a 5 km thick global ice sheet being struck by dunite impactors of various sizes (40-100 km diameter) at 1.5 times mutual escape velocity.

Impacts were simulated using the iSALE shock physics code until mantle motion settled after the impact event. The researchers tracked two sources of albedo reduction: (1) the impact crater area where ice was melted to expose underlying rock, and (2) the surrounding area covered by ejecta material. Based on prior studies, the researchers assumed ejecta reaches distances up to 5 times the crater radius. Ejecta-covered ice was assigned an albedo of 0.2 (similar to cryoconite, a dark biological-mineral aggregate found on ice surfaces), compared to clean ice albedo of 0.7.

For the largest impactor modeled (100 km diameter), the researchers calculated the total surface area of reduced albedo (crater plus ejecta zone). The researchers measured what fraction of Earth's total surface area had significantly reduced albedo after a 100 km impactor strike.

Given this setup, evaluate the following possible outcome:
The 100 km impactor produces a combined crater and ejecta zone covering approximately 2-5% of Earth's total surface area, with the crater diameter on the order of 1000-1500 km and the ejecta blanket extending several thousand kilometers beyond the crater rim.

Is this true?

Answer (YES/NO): NO